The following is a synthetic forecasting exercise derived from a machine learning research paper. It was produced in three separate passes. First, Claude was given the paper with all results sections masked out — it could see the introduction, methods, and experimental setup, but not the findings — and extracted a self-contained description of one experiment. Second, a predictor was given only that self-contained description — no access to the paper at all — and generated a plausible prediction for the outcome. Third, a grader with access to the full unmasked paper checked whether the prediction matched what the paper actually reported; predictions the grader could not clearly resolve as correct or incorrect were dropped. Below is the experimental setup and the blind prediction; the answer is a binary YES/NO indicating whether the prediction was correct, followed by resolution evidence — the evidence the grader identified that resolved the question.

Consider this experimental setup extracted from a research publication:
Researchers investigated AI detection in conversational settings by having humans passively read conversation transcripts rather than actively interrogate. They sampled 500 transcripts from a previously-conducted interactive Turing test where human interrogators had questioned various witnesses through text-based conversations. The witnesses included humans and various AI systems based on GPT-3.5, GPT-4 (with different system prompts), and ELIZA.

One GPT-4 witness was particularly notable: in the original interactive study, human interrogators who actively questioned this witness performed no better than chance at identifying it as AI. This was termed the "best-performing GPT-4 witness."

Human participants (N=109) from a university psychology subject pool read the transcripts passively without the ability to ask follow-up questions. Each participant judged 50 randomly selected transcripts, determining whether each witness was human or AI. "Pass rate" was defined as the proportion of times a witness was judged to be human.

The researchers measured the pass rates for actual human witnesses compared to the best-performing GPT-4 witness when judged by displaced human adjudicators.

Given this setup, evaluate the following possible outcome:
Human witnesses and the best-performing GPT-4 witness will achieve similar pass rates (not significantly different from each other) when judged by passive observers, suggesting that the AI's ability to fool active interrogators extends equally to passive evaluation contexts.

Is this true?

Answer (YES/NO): NO